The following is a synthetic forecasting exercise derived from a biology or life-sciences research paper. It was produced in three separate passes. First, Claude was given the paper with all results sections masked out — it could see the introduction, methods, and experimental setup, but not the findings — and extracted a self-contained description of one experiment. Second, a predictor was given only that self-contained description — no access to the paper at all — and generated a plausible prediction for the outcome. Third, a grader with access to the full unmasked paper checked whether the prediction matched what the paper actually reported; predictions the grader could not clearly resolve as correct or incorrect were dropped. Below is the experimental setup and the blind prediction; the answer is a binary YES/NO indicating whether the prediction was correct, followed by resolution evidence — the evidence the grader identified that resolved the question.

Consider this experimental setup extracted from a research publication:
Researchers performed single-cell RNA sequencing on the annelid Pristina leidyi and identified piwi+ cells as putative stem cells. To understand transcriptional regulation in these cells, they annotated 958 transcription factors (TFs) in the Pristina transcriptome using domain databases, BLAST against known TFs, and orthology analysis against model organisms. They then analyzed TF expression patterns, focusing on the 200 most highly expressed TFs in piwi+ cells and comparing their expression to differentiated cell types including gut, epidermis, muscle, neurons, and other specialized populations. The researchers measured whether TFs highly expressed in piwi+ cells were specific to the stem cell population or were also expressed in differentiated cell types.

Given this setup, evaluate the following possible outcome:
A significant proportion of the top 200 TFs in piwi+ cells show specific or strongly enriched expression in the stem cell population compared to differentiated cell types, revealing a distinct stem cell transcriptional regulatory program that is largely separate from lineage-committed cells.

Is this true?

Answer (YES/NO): NO